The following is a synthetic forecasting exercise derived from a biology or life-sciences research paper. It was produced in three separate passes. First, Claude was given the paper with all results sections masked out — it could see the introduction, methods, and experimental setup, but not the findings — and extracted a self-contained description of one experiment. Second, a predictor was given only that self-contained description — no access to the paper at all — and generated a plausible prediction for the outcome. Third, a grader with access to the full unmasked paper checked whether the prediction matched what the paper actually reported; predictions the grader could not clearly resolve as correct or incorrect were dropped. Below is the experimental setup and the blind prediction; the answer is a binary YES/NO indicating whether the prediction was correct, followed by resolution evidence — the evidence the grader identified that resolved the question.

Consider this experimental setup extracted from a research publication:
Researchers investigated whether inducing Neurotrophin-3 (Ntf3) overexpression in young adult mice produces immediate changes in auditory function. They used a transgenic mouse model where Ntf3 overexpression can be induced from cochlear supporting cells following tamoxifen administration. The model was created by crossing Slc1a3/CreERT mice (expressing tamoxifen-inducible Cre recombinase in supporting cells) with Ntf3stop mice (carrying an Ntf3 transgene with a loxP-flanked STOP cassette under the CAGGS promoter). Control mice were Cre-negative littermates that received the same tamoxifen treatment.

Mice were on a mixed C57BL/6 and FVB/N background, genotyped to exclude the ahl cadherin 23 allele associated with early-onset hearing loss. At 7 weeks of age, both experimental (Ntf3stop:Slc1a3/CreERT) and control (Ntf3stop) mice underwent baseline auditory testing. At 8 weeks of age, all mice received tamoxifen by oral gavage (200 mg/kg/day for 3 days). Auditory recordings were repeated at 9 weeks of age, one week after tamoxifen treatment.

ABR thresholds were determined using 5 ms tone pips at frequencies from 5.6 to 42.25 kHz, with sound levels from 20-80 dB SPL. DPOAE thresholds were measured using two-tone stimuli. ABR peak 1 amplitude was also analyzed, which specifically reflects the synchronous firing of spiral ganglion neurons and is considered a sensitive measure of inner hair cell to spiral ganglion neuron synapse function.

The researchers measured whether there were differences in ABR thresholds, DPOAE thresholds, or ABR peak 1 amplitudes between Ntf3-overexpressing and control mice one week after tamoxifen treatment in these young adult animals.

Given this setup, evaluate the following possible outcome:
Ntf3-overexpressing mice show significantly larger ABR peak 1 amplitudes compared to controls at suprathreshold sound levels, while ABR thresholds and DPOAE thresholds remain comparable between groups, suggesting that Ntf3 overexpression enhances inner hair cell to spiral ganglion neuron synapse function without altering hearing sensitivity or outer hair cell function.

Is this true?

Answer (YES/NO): NO